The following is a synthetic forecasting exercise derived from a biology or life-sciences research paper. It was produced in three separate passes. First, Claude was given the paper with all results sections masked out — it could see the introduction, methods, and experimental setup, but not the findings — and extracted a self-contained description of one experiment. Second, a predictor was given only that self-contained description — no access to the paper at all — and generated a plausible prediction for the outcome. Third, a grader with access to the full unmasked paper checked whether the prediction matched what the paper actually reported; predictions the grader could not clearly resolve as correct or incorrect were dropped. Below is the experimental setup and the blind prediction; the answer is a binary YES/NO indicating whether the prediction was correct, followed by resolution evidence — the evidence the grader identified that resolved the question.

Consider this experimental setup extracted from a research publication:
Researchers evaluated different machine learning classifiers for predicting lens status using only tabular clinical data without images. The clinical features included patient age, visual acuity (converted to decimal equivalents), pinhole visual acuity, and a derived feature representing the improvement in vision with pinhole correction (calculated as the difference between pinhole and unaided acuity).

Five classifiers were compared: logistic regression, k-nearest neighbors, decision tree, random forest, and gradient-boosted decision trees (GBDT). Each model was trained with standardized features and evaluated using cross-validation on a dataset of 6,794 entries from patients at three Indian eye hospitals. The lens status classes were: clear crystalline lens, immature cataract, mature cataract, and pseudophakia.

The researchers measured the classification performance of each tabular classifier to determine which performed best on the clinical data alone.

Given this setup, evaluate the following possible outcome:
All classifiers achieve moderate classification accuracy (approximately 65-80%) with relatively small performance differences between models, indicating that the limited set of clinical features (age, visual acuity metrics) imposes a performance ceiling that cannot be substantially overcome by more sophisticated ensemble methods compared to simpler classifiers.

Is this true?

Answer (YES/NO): YES